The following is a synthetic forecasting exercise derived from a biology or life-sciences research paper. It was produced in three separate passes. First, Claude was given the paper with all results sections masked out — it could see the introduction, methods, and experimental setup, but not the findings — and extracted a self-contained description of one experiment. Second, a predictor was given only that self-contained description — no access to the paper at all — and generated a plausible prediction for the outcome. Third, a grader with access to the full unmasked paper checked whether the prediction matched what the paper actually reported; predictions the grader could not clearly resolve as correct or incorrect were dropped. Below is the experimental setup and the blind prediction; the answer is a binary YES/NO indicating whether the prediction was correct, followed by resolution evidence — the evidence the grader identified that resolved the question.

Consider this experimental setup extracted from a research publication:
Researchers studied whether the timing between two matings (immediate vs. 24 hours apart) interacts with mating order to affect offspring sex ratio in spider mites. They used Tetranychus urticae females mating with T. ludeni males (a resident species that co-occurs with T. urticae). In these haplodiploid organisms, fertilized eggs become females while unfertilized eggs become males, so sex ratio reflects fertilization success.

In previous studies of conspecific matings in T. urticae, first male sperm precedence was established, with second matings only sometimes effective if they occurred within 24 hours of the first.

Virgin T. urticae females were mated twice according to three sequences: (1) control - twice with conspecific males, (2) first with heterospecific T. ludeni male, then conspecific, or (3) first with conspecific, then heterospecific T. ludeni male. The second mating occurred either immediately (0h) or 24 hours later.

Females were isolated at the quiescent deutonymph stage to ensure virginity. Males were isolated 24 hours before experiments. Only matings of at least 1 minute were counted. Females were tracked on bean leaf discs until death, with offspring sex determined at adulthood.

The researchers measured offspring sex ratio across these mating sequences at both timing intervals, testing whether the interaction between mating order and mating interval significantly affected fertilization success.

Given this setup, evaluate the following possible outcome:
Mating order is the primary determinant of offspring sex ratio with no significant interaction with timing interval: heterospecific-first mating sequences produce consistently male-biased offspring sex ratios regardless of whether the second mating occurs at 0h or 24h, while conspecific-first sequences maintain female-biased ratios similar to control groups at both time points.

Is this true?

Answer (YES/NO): NO